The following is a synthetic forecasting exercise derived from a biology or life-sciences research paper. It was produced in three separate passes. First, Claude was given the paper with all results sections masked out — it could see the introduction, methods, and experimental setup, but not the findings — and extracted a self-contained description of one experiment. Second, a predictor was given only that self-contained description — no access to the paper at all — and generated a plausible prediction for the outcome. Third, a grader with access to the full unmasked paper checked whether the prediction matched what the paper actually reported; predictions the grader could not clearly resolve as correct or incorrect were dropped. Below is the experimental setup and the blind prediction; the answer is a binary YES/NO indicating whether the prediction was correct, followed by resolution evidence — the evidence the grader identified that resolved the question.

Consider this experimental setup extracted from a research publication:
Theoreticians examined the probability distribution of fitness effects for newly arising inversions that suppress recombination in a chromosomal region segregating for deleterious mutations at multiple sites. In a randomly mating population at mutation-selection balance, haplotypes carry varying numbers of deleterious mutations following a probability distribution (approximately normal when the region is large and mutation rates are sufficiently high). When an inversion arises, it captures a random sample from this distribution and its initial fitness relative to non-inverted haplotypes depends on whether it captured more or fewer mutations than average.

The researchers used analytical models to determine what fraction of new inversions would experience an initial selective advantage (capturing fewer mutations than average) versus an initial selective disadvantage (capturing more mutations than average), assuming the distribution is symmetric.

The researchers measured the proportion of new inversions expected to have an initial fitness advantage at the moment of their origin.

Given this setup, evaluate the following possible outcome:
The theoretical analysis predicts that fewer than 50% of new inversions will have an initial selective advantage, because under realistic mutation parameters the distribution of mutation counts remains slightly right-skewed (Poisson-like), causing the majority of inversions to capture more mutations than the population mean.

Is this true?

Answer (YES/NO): NO